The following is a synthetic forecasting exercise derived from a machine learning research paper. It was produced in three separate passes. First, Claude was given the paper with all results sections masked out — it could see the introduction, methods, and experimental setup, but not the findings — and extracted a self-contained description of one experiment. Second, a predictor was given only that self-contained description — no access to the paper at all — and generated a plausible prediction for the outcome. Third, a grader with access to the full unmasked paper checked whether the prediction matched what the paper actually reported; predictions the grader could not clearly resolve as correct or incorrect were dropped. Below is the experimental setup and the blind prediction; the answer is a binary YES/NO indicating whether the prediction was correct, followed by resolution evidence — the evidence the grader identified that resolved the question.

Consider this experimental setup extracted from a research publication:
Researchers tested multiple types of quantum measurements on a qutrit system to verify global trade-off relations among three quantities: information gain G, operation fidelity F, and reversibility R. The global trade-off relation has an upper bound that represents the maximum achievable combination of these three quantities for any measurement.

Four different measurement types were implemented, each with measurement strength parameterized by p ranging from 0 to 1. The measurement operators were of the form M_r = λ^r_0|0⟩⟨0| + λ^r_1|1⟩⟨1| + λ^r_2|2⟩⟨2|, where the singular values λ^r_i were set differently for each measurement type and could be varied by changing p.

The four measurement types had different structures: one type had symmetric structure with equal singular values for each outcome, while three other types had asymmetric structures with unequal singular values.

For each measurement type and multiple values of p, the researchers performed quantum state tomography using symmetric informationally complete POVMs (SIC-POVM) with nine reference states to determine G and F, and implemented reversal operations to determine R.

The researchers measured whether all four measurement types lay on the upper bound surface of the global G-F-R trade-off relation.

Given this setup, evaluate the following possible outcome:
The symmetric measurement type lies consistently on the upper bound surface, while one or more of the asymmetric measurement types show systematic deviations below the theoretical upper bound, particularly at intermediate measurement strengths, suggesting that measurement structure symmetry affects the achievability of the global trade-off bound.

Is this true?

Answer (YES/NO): NO